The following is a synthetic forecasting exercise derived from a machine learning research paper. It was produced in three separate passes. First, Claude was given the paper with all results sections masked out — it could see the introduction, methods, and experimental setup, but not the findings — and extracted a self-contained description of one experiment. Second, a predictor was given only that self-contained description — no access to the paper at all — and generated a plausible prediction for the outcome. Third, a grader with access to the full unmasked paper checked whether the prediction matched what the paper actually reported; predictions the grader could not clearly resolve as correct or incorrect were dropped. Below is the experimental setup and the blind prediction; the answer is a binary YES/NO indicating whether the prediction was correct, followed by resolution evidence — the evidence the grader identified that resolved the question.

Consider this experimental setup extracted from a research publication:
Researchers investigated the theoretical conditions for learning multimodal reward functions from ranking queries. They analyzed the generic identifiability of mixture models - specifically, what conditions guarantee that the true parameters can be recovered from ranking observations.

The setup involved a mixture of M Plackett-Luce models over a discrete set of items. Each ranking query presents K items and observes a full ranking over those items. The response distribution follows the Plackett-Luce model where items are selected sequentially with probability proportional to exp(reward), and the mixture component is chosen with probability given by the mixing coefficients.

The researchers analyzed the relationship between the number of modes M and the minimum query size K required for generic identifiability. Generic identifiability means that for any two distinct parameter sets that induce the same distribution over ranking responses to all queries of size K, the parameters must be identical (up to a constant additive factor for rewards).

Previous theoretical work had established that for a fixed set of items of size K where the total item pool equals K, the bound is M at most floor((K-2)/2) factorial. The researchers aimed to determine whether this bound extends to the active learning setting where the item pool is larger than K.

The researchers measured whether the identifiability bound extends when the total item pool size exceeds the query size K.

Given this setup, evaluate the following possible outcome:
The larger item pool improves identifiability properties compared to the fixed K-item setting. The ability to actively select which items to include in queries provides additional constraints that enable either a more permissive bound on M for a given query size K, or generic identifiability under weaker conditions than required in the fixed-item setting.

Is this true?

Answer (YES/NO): NO